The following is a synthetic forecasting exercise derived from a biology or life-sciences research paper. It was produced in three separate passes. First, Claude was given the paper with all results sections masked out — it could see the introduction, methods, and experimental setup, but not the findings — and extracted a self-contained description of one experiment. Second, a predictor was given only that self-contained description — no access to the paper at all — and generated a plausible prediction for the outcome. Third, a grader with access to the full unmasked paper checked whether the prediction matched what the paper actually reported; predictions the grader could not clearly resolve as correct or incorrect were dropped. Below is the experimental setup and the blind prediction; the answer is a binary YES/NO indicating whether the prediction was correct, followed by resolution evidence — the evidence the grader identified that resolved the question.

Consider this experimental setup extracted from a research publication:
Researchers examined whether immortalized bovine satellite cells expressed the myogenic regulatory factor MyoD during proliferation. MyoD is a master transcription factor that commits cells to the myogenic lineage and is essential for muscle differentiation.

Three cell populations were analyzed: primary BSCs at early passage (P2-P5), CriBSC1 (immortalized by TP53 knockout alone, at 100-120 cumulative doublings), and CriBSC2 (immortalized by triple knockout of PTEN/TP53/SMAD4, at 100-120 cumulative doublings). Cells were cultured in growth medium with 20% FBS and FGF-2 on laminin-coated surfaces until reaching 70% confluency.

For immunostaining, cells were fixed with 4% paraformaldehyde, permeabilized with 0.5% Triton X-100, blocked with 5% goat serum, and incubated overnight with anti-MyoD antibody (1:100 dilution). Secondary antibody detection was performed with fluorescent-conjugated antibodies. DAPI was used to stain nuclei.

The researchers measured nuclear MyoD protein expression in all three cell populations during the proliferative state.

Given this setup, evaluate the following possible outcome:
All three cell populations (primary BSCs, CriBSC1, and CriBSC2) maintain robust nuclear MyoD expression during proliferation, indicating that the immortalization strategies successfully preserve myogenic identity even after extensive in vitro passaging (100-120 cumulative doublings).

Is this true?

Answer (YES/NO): NO